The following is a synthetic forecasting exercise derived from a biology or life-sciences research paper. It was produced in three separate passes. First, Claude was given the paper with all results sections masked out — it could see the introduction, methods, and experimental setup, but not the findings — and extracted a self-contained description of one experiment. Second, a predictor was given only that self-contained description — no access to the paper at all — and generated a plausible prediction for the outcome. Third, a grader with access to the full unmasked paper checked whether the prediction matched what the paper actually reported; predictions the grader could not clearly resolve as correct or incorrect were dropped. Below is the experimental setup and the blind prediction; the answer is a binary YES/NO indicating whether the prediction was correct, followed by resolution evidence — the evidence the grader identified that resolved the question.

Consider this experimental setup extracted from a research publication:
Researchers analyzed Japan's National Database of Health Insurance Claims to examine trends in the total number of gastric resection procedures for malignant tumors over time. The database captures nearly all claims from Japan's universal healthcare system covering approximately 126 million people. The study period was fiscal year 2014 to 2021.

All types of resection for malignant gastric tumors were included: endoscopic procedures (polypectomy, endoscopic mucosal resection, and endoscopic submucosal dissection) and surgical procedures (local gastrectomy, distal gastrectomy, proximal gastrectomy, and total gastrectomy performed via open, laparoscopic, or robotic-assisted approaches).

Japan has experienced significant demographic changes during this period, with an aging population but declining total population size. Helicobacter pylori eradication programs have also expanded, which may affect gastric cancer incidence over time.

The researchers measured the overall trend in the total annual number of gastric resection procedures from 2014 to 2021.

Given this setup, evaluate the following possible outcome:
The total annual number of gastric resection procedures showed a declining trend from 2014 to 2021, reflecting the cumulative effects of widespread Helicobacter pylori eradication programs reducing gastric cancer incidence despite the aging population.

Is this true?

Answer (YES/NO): NO